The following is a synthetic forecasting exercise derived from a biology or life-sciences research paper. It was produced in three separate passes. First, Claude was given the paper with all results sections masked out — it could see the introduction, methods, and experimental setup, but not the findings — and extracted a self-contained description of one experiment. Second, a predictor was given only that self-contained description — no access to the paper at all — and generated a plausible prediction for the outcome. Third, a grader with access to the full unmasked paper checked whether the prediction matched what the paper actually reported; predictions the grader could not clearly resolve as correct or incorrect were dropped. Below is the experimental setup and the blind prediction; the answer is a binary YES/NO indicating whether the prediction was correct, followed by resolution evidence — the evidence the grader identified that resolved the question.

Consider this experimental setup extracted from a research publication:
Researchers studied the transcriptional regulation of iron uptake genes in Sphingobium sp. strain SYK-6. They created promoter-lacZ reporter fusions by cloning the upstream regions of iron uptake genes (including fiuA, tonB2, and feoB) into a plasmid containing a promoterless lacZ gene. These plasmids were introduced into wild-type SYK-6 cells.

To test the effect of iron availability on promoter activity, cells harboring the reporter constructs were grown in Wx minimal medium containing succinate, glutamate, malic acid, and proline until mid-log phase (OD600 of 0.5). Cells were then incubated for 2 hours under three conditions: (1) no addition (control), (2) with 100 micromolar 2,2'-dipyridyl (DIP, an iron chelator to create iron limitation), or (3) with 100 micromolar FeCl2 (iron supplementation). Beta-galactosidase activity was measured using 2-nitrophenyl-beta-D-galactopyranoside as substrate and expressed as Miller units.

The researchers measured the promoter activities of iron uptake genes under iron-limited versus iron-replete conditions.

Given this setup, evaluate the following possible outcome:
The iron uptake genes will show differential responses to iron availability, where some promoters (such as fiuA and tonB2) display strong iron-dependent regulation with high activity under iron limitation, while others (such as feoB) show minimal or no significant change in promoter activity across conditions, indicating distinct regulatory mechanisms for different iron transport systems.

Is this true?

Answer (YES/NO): NO